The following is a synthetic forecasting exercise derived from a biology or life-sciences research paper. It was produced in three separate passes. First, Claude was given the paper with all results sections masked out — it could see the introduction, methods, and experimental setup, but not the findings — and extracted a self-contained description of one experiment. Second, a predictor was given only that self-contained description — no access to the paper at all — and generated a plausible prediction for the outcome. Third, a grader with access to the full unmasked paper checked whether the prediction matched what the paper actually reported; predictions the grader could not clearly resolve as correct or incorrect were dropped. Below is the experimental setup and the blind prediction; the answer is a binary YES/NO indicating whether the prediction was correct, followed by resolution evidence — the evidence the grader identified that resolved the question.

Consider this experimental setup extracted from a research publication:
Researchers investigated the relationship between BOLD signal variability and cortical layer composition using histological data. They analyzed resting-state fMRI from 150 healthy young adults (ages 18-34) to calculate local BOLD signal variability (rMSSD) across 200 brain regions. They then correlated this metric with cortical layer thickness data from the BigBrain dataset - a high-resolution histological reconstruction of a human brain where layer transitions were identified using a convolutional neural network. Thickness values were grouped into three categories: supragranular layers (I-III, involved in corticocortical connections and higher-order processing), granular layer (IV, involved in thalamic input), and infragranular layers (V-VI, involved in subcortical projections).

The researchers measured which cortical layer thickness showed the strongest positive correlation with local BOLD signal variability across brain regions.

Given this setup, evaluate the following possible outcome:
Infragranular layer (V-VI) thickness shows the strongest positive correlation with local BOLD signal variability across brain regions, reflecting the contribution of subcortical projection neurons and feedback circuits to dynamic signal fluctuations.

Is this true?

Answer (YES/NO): NO